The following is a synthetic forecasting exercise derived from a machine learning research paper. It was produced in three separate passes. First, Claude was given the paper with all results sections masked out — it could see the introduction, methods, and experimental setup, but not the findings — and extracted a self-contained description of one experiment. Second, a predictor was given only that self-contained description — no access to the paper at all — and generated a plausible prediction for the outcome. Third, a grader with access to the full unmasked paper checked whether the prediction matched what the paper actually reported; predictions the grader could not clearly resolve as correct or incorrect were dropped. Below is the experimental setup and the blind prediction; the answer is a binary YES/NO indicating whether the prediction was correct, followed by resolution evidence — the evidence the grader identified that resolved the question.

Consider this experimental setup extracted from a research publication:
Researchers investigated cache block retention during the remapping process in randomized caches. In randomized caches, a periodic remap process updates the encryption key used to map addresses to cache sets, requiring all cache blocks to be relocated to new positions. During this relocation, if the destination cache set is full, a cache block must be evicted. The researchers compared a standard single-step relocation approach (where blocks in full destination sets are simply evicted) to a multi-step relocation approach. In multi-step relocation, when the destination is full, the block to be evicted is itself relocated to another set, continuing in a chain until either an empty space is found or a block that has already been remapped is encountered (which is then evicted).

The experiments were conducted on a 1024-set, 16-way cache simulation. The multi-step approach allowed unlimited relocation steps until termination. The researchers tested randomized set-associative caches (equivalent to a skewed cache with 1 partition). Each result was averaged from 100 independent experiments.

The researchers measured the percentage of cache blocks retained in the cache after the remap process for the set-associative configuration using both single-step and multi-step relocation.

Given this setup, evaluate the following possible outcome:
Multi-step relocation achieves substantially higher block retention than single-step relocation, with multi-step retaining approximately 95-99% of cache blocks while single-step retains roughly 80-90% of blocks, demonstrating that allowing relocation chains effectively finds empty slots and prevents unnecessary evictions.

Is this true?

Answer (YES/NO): NO